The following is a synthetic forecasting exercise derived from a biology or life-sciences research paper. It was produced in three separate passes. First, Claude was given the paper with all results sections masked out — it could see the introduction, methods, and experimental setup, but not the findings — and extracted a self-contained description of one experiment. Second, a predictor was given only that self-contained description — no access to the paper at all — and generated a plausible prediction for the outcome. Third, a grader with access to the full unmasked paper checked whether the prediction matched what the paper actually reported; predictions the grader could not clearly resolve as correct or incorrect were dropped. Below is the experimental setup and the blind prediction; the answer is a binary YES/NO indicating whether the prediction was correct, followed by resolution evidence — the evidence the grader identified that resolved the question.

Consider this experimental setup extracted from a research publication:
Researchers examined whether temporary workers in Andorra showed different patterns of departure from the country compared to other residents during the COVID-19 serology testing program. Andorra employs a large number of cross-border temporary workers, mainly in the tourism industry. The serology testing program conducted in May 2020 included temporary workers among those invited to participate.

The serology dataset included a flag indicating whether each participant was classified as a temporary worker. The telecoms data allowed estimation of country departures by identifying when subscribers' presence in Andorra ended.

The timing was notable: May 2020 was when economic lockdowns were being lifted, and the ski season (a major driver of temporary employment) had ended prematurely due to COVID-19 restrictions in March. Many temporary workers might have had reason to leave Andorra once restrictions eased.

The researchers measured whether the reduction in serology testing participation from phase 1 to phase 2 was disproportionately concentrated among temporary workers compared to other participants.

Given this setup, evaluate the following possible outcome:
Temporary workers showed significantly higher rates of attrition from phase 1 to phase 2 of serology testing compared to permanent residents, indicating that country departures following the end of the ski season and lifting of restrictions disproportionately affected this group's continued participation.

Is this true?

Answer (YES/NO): YES